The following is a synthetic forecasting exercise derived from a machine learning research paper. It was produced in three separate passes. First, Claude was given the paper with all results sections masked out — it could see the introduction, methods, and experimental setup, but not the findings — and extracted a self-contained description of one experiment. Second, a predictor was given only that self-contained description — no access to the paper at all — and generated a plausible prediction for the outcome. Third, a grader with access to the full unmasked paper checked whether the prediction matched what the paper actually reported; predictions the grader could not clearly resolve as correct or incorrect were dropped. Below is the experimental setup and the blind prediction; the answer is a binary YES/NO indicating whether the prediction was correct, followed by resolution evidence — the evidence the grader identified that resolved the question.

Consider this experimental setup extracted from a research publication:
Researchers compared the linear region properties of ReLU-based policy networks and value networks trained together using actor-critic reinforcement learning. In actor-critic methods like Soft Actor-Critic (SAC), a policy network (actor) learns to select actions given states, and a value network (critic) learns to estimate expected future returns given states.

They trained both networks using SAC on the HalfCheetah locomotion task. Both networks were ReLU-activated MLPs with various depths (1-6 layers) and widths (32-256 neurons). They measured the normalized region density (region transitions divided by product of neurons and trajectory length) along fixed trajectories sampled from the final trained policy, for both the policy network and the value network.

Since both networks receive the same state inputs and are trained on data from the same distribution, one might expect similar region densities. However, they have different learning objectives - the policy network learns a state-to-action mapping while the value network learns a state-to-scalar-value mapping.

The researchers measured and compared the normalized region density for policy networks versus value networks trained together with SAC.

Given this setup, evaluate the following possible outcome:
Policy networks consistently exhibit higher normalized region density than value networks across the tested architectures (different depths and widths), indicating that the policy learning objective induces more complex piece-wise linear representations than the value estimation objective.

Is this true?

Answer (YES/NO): NO